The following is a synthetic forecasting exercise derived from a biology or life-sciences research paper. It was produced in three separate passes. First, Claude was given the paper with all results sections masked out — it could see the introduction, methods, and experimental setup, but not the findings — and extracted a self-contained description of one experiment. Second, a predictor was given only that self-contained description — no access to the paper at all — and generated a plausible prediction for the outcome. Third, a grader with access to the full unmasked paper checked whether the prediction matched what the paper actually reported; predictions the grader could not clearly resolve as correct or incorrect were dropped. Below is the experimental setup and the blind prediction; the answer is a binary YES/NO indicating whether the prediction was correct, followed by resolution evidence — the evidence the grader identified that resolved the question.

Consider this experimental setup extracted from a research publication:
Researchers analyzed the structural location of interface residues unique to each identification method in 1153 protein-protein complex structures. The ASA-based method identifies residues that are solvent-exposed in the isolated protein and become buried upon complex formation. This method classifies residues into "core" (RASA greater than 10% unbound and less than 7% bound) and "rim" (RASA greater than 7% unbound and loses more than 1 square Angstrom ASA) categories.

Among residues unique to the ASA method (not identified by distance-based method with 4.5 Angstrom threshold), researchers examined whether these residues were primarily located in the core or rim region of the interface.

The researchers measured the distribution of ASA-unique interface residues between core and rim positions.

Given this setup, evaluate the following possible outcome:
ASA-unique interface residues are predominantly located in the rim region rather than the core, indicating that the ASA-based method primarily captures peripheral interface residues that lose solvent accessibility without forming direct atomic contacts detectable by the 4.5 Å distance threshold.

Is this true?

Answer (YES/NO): YES